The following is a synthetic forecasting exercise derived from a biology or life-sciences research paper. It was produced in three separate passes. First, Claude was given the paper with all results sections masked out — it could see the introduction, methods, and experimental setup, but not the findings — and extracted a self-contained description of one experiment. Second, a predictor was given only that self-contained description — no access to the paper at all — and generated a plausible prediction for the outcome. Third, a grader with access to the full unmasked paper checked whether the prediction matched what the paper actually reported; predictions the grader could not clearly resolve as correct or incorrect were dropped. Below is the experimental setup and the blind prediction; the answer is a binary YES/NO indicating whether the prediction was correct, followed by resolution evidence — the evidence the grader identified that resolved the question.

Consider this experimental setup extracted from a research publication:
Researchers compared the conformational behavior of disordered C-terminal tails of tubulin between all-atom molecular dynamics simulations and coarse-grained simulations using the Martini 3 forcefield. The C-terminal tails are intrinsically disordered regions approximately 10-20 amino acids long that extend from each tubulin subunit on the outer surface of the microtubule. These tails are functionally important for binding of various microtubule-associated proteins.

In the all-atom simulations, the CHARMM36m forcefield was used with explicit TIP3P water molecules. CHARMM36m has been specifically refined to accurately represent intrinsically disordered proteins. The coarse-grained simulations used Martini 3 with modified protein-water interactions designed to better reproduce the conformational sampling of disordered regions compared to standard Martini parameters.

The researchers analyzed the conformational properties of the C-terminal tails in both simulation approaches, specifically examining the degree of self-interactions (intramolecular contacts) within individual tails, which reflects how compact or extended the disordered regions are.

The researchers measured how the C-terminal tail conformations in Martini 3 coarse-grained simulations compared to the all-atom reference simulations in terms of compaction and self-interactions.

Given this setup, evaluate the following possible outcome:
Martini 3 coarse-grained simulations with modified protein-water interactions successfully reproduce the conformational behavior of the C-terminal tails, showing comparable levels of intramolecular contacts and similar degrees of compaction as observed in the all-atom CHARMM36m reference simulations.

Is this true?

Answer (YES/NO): NO